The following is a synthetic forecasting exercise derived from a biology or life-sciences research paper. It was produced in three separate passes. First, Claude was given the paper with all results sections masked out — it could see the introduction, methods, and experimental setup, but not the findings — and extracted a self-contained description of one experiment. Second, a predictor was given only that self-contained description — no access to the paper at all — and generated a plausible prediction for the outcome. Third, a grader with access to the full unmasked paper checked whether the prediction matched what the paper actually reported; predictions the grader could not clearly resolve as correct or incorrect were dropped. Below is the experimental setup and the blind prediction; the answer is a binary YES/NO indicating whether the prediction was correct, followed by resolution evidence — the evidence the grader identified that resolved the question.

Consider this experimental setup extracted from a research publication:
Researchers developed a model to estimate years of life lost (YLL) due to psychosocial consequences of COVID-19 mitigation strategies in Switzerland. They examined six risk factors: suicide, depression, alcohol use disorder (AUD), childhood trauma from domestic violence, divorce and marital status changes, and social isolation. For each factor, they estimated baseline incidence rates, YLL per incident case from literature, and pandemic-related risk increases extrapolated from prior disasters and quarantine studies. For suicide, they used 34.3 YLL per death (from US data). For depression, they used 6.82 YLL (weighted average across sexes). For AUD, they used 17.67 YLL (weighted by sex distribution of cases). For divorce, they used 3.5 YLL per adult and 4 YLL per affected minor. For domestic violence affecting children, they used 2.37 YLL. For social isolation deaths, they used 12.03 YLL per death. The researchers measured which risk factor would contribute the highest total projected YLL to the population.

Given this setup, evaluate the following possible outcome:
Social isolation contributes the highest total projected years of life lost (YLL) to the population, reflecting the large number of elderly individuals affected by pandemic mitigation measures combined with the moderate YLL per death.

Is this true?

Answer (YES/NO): NO